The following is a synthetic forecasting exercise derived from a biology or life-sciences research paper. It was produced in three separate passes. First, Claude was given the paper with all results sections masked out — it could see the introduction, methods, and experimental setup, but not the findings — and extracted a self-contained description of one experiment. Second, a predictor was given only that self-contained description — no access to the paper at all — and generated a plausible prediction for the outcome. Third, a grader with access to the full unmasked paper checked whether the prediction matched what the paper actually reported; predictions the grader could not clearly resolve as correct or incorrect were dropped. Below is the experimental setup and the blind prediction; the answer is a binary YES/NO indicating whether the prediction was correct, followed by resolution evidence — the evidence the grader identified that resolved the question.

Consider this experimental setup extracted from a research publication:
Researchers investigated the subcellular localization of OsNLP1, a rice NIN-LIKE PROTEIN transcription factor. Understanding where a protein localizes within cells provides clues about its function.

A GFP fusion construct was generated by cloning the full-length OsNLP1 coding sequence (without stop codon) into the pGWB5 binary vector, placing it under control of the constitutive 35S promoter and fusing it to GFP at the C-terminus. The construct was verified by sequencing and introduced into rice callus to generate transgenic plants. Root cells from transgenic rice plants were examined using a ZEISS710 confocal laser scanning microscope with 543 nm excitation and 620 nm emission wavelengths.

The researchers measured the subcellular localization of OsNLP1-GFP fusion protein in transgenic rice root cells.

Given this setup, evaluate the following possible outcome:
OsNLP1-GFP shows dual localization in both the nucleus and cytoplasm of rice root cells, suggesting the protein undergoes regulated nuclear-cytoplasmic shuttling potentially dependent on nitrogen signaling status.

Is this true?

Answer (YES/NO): YES